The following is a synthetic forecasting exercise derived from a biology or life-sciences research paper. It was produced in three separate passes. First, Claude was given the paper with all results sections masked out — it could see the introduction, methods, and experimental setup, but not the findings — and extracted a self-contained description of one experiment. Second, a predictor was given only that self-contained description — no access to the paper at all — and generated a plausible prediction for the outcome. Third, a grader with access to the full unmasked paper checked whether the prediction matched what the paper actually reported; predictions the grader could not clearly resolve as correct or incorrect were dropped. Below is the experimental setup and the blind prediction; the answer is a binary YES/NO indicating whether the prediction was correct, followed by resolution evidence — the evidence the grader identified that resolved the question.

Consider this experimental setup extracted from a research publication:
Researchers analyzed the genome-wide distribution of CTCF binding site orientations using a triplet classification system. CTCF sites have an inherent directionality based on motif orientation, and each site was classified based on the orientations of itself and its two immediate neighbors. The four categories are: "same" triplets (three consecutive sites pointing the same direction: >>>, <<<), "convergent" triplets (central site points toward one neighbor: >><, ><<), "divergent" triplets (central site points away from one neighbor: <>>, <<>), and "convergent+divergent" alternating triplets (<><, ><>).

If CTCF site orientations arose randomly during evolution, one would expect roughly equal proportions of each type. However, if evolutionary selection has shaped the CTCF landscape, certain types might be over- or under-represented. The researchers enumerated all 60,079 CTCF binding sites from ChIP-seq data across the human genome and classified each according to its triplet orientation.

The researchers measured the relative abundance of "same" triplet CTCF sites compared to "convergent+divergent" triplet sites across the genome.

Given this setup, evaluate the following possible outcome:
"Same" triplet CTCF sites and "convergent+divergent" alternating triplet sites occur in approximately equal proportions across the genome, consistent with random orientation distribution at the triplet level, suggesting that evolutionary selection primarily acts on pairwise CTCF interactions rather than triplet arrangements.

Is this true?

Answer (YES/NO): NO